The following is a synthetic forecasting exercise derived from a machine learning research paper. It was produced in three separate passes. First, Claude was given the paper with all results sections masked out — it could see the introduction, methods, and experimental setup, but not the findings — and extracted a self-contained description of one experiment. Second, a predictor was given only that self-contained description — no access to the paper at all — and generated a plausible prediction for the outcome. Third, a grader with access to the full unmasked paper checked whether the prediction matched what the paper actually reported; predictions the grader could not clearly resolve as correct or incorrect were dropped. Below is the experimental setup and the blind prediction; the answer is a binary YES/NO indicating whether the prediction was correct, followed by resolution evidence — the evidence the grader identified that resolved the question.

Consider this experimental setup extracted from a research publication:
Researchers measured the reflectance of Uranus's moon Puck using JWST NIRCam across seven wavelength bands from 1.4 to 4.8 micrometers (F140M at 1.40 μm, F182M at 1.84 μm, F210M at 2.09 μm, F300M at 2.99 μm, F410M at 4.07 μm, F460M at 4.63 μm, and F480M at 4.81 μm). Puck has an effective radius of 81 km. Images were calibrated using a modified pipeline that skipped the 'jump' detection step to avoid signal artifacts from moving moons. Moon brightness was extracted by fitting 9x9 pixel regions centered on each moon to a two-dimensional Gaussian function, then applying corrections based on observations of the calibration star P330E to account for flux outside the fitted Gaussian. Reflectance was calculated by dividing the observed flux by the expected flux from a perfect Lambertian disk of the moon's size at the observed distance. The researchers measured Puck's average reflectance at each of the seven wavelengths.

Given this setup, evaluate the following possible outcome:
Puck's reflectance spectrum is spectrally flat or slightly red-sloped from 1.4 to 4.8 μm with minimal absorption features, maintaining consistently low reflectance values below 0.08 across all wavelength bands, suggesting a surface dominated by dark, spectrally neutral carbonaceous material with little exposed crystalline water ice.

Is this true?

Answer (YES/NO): NO